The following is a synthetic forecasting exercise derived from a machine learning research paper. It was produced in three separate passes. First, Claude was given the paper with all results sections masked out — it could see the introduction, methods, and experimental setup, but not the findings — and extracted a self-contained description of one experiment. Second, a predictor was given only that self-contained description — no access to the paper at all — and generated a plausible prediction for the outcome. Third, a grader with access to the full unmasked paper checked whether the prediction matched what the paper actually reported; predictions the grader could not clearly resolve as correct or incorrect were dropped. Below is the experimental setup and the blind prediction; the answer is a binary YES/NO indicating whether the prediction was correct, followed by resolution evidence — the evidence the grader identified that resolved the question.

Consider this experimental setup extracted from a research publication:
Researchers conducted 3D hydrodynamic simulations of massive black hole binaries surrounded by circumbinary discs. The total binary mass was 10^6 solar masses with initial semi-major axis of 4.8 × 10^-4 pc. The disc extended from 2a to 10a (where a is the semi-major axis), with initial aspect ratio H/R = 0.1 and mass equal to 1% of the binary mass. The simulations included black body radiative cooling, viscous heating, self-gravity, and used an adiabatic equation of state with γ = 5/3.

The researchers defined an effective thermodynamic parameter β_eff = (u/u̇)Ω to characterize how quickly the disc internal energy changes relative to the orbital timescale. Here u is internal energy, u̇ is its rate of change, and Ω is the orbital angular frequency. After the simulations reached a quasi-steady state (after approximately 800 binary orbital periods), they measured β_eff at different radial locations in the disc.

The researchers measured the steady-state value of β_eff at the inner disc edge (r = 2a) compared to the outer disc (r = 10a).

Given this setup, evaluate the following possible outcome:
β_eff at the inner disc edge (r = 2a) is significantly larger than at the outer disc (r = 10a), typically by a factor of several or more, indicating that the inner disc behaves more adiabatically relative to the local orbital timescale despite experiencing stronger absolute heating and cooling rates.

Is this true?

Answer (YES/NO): NO